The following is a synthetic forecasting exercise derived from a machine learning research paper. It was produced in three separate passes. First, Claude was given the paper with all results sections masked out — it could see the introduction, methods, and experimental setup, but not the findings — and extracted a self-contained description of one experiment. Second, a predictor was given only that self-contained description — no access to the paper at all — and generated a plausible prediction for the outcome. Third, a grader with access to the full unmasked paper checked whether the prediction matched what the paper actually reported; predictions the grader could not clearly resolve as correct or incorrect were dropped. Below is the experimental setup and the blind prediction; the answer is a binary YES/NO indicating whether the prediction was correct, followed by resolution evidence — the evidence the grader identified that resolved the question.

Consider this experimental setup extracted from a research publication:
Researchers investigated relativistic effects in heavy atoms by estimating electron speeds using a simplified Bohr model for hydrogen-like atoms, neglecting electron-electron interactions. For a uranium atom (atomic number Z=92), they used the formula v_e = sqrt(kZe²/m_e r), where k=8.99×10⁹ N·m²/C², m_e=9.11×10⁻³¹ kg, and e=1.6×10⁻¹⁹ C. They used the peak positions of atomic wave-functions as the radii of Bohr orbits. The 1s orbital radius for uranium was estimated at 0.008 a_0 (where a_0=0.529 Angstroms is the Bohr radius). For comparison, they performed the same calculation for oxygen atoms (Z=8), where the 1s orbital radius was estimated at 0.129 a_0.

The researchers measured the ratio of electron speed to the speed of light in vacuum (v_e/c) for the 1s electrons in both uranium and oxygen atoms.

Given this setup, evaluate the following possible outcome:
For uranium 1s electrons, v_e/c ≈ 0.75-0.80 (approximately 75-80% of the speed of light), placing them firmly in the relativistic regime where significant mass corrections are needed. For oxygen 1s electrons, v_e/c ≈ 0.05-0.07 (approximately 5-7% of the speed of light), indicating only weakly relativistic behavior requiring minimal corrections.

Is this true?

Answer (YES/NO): YES